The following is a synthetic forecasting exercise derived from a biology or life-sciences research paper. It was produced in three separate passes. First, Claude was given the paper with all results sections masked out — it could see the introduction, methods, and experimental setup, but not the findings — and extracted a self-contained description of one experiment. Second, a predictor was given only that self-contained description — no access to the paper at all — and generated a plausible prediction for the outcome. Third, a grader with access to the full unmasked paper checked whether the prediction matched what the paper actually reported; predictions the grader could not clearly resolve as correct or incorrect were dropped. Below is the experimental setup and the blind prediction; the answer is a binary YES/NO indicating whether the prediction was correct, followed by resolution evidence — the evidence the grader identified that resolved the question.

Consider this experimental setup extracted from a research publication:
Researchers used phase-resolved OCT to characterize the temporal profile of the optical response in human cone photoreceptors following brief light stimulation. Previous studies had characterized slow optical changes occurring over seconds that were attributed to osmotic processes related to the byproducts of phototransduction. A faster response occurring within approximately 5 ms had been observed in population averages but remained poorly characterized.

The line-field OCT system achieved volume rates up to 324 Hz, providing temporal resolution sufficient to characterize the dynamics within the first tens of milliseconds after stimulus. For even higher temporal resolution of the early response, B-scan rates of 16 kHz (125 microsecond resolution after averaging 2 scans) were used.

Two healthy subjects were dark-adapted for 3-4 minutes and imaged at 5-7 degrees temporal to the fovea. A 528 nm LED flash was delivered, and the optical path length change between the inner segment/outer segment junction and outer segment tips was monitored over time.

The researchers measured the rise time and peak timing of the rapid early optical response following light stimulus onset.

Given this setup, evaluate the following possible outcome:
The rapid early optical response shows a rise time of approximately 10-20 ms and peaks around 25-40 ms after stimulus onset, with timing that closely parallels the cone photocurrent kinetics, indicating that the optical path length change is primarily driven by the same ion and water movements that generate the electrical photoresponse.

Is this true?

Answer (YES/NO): NO